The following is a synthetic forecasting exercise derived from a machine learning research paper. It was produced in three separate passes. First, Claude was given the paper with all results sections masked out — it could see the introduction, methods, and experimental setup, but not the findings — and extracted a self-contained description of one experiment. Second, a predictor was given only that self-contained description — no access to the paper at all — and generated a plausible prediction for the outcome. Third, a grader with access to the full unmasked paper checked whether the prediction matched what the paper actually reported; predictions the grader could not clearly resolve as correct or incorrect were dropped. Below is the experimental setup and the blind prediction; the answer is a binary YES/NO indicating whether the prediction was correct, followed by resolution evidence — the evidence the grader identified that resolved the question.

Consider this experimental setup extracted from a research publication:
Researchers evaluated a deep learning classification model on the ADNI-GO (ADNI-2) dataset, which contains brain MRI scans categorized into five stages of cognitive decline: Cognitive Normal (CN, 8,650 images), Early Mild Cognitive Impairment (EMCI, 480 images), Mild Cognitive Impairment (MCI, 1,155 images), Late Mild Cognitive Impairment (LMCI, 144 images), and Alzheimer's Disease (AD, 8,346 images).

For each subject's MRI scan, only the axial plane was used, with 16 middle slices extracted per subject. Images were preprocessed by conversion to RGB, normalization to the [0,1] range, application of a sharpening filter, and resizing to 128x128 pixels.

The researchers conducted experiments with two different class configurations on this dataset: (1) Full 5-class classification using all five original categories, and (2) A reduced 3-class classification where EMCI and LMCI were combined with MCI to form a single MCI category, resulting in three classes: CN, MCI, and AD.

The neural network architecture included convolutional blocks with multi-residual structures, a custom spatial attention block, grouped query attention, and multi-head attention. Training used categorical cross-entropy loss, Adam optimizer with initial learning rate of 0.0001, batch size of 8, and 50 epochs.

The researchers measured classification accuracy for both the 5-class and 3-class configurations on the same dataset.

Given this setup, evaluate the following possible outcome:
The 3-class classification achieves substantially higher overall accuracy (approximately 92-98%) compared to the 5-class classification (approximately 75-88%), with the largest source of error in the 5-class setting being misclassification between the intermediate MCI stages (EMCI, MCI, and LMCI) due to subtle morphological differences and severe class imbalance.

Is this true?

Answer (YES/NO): NO